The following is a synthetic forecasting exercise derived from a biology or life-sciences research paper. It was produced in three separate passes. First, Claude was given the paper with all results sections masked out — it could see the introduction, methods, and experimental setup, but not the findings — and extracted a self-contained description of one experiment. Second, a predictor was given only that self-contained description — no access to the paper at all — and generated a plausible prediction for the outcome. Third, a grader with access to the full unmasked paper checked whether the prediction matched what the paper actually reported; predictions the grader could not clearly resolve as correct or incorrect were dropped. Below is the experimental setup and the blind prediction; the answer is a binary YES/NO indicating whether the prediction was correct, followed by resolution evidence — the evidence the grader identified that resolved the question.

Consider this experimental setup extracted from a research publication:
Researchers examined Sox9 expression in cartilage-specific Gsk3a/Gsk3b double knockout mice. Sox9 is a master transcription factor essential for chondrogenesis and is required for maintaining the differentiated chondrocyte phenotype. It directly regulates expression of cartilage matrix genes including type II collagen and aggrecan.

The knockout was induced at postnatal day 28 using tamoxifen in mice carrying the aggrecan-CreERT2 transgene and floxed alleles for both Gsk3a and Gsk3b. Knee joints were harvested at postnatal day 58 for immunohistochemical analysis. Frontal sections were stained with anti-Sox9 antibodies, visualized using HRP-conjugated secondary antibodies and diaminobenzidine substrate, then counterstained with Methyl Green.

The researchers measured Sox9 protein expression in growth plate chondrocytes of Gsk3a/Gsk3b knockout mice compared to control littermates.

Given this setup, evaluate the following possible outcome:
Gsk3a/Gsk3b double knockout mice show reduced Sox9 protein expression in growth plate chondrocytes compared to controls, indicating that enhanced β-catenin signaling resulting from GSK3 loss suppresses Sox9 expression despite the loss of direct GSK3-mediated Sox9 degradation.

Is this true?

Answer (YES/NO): NO